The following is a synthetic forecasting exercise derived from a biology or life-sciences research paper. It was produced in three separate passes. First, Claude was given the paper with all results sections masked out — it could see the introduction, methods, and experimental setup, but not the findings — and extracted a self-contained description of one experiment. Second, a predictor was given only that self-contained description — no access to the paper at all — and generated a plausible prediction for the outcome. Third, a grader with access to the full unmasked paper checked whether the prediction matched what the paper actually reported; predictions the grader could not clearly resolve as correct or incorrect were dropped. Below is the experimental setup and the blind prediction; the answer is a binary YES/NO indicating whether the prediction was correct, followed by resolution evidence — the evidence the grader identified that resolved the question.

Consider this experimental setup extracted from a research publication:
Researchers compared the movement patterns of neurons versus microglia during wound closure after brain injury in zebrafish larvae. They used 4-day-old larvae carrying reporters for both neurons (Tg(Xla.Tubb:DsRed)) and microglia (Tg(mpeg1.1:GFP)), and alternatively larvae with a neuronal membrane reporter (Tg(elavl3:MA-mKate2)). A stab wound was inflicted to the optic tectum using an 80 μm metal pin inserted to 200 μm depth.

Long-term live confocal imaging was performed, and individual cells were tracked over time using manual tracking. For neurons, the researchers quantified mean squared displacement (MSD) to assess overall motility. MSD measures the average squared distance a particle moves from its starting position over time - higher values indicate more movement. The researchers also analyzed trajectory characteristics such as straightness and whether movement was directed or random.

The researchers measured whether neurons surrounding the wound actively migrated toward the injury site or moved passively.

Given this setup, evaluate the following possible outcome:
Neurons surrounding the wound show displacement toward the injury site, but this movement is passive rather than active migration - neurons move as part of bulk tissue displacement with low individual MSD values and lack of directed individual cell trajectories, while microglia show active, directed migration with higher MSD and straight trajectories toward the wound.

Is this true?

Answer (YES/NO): NO